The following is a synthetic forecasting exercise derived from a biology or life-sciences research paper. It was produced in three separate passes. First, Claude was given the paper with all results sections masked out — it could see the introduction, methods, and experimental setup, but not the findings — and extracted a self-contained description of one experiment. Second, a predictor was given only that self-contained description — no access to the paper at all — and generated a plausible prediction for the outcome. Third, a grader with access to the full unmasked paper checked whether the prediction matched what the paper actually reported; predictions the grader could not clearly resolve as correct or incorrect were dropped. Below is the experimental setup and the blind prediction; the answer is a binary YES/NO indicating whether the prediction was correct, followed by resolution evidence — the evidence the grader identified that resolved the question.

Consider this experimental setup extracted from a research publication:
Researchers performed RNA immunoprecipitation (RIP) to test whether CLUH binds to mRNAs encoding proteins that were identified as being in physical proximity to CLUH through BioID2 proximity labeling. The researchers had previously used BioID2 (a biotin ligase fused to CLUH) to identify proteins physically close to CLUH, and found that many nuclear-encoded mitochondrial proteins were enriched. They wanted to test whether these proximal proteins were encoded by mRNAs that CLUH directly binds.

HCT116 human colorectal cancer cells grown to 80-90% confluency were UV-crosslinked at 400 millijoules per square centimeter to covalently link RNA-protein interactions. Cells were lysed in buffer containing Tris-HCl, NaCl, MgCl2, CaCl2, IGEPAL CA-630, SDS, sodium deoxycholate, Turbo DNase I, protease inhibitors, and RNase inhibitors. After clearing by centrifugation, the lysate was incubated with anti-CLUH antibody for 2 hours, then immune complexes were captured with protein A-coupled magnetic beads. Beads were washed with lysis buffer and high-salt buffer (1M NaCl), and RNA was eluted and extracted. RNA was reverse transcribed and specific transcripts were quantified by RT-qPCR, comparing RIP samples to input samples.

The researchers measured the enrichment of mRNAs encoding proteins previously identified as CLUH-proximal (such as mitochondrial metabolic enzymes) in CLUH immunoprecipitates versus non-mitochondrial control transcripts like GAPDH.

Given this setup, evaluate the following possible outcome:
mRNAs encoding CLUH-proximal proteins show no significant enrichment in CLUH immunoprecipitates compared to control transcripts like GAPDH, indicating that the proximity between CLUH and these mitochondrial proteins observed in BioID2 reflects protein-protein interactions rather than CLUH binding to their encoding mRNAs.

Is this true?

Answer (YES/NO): NO